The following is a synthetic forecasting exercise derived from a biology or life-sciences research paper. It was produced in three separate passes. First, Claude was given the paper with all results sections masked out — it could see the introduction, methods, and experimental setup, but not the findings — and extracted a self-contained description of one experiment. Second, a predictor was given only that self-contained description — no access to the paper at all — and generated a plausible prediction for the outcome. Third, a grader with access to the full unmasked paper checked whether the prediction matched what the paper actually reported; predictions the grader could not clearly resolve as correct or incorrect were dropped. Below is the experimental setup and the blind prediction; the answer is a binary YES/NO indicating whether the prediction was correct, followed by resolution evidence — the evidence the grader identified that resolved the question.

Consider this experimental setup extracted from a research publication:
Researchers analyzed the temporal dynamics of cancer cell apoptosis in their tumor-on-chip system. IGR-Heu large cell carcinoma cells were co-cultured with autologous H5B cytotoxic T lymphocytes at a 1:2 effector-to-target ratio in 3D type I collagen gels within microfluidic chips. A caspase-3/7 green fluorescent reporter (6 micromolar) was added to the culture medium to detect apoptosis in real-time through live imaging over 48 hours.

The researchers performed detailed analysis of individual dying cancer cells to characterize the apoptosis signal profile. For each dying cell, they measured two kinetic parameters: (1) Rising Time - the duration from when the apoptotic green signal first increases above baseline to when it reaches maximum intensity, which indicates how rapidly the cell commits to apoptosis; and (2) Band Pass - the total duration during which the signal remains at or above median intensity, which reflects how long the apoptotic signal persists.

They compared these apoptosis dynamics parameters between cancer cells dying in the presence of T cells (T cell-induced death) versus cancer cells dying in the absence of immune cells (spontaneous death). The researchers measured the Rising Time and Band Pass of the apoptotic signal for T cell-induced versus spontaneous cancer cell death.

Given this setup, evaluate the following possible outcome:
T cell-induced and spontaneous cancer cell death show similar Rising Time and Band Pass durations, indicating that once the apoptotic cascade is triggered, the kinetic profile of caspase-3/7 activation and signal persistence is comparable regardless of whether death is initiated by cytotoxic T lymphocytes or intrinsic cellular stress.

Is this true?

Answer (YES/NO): NO